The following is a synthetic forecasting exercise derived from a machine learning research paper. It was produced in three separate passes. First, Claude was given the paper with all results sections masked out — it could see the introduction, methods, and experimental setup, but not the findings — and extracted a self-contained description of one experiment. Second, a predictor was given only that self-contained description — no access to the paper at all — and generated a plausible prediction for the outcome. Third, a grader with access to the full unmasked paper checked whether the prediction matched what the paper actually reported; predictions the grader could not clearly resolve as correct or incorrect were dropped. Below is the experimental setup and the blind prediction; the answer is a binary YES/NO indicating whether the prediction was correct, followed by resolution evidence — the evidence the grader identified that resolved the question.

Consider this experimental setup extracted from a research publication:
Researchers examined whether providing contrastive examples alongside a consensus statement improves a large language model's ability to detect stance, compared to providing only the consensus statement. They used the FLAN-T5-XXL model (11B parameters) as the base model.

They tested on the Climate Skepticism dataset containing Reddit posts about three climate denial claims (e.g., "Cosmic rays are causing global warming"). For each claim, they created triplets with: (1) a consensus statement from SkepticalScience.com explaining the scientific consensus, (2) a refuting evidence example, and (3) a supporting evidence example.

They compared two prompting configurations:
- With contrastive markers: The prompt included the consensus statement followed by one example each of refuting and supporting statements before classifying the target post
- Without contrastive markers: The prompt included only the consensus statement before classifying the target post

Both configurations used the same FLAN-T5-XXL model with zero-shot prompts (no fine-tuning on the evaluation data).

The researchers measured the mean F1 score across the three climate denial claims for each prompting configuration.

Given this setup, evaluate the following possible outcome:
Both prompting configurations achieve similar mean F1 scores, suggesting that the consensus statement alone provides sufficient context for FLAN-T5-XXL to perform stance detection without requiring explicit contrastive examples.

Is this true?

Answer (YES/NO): NO